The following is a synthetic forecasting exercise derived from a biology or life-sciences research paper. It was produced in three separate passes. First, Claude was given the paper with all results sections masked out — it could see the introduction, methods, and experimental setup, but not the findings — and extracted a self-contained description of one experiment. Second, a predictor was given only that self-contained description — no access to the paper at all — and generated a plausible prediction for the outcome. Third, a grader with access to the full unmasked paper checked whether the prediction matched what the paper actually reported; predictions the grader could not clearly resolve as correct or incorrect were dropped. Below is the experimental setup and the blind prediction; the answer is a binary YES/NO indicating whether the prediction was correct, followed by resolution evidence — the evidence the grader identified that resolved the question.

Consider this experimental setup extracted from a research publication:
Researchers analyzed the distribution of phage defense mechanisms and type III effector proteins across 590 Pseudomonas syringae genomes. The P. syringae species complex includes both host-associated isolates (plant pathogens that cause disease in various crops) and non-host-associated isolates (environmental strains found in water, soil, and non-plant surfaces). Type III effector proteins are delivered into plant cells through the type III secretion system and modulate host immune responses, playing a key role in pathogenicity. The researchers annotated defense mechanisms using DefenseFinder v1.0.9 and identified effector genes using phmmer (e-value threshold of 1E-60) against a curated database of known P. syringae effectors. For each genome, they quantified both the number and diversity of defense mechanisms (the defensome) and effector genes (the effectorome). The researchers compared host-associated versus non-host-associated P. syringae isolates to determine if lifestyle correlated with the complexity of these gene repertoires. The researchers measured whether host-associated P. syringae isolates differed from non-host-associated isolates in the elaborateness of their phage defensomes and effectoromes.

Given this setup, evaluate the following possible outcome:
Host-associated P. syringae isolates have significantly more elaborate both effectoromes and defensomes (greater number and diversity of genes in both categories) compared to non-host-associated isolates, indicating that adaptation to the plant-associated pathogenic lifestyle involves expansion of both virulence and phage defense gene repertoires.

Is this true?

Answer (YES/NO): YES